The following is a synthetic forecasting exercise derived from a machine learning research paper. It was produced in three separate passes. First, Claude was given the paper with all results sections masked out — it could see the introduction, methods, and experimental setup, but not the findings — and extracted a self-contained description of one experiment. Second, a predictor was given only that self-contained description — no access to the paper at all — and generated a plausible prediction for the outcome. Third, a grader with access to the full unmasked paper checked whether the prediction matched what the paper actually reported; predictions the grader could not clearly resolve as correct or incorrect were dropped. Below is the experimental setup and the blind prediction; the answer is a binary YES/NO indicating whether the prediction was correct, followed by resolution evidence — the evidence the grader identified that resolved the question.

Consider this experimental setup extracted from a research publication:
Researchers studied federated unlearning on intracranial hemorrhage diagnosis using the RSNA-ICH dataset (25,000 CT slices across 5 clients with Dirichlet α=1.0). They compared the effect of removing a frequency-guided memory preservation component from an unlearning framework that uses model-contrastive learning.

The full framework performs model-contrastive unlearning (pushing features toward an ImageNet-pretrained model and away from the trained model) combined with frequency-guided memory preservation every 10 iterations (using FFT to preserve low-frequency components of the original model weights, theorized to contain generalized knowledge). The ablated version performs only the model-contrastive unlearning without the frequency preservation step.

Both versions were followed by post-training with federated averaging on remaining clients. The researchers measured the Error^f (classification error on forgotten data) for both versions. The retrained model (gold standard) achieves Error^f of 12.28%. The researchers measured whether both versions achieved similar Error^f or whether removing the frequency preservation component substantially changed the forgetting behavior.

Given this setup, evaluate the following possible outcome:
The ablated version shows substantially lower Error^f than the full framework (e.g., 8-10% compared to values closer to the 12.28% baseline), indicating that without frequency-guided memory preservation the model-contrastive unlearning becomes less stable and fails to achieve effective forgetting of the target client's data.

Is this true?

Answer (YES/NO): NO